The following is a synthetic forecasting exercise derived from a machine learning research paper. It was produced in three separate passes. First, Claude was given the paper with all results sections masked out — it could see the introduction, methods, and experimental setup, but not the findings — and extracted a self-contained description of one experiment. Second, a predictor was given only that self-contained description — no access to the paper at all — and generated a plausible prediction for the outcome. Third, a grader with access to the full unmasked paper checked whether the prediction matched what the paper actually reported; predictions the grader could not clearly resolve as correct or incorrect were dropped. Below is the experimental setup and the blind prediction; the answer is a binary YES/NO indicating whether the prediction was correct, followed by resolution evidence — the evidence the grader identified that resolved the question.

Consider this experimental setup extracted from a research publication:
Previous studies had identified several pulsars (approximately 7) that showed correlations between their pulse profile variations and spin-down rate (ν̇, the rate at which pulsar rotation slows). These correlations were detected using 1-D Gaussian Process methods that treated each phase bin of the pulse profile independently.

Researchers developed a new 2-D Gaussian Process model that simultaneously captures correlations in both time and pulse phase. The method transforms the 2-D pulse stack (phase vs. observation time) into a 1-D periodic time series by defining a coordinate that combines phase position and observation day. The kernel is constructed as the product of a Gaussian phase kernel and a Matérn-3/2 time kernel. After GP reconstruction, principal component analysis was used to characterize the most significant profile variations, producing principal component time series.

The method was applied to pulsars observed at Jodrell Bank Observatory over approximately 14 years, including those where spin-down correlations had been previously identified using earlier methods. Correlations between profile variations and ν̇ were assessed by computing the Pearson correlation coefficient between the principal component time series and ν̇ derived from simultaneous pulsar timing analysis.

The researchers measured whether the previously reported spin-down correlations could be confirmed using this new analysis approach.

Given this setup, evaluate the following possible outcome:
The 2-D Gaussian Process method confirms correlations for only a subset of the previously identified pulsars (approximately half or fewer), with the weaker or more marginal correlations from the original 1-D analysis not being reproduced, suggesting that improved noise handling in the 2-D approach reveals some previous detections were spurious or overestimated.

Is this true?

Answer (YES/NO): NO